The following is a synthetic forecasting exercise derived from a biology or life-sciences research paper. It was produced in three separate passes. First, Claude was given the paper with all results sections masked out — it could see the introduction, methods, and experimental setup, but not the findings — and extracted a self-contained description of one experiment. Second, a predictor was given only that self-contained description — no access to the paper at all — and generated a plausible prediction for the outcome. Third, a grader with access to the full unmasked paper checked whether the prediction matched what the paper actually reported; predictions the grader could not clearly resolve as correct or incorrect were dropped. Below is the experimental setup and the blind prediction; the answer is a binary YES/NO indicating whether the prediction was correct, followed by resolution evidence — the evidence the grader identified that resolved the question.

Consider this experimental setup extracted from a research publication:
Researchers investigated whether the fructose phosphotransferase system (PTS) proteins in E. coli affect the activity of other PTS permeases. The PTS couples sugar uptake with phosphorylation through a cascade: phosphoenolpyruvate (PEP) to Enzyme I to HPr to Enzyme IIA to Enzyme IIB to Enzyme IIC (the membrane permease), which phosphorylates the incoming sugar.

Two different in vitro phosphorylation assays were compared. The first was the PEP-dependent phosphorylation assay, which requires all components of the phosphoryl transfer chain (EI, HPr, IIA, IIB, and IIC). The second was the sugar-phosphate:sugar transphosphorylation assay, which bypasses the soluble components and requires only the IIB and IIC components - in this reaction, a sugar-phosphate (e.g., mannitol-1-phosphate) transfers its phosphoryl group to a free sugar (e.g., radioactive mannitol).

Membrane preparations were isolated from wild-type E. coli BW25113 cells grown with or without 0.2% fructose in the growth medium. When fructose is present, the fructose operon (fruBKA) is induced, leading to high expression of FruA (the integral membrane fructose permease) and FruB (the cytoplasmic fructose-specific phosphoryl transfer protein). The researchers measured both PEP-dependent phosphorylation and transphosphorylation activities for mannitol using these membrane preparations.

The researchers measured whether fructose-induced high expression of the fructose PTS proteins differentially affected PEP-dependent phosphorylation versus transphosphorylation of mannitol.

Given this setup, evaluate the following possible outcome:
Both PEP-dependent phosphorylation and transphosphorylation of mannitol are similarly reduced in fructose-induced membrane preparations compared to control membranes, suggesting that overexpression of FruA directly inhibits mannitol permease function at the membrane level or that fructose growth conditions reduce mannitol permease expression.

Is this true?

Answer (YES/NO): NO